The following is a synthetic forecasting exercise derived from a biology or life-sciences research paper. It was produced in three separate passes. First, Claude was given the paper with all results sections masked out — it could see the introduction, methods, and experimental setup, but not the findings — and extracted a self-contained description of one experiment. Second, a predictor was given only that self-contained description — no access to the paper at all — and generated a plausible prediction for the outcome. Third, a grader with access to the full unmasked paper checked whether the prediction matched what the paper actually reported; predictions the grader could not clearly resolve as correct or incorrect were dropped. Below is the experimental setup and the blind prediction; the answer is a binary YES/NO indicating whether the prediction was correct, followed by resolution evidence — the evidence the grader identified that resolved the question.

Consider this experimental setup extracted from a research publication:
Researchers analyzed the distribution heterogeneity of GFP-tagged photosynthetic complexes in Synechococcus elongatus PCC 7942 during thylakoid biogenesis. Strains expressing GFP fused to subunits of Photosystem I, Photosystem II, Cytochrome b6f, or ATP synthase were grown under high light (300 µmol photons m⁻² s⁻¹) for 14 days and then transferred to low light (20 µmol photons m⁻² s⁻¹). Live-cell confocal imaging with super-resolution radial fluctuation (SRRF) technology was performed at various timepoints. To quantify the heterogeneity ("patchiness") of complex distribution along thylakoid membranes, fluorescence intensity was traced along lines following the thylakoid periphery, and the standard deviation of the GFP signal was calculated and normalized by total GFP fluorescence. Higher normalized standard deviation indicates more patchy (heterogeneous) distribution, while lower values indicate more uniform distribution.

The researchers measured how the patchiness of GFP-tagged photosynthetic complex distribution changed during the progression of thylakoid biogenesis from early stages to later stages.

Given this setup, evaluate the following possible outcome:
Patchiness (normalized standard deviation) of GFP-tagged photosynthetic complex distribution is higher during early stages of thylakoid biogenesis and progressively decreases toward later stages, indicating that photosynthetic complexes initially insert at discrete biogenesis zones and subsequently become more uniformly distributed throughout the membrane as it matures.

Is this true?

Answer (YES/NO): NO